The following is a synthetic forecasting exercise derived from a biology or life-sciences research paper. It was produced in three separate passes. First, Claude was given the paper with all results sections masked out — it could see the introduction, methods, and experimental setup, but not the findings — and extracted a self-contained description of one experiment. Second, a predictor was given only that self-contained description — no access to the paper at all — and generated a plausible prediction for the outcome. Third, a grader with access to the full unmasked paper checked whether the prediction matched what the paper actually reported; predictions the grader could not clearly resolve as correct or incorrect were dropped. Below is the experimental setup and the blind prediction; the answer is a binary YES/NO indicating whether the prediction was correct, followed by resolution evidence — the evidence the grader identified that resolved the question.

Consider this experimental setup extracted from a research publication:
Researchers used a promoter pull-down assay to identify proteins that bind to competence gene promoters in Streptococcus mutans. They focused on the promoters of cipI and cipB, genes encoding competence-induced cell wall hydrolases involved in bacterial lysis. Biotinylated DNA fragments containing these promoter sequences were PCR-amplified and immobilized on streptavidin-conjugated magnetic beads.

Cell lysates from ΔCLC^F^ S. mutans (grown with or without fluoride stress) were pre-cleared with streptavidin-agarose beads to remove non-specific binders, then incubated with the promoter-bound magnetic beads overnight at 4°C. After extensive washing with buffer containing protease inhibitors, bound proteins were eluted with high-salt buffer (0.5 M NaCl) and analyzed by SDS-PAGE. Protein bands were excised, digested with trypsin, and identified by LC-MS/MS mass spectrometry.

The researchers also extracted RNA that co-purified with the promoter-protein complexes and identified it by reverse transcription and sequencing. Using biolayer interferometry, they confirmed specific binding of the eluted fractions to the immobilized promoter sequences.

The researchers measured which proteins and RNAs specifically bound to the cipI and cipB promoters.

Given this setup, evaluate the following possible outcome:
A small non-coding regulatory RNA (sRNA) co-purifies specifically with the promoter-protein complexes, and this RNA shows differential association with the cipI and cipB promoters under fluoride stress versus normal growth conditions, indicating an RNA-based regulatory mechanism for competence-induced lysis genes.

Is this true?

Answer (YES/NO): NO